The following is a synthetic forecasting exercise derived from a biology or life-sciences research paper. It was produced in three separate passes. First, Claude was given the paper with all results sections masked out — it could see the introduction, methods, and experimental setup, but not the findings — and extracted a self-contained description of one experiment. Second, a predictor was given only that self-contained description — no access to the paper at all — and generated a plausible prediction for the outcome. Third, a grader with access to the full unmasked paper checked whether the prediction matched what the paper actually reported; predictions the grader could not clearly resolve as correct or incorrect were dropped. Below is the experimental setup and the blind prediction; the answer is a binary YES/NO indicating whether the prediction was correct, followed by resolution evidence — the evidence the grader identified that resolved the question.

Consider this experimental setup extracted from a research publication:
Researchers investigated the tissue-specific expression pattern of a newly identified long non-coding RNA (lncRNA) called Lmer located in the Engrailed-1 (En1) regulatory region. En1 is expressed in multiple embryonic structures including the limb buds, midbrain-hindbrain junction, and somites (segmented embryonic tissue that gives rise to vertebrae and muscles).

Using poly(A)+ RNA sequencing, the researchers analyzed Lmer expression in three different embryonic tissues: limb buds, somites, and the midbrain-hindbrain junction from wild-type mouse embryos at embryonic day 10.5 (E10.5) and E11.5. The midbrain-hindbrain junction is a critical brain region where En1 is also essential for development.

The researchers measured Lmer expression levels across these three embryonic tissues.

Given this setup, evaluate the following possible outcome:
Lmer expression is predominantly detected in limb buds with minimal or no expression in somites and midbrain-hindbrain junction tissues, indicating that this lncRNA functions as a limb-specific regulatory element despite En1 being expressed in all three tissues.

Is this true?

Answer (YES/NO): NO